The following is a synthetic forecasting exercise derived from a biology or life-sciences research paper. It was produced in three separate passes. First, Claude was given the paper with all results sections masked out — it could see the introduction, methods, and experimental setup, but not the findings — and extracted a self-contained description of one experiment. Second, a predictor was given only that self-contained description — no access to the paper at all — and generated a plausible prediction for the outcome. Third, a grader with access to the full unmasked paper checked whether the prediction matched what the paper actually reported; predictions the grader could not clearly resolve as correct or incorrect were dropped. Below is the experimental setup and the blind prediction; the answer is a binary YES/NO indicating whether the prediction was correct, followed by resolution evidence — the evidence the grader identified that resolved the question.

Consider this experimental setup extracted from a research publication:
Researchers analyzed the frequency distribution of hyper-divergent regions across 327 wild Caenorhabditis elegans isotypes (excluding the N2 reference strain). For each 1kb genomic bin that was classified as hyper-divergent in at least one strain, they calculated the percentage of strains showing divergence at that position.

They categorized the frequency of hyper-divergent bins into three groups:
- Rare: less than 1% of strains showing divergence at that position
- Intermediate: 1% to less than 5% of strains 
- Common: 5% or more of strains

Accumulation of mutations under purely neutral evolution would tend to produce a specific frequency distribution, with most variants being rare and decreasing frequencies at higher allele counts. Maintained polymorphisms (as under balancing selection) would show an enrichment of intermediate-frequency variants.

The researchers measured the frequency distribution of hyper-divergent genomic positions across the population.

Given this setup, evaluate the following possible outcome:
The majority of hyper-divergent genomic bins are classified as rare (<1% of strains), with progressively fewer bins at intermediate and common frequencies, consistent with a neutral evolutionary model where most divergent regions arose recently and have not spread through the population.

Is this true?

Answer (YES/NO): NO